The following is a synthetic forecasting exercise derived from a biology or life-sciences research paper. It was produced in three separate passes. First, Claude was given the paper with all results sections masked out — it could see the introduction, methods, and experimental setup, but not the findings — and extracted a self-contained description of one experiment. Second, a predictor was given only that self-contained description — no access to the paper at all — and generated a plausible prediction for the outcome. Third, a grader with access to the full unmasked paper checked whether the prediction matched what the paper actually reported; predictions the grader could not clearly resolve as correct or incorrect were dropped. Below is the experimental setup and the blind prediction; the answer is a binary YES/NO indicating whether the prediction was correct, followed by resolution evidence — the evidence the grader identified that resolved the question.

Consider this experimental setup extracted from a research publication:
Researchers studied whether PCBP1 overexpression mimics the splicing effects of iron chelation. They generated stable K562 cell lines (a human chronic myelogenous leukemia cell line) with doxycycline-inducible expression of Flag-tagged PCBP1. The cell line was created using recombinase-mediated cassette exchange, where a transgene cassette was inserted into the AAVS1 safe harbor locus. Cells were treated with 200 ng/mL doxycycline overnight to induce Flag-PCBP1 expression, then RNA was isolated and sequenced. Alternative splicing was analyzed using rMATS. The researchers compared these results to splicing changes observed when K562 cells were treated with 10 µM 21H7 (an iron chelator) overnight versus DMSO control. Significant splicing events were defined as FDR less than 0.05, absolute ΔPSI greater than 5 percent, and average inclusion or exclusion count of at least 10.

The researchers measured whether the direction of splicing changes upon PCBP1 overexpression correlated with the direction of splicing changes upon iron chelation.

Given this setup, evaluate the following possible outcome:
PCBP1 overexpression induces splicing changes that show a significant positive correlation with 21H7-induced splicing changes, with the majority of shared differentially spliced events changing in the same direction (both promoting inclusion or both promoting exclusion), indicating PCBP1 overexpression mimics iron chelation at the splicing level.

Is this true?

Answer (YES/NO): YES